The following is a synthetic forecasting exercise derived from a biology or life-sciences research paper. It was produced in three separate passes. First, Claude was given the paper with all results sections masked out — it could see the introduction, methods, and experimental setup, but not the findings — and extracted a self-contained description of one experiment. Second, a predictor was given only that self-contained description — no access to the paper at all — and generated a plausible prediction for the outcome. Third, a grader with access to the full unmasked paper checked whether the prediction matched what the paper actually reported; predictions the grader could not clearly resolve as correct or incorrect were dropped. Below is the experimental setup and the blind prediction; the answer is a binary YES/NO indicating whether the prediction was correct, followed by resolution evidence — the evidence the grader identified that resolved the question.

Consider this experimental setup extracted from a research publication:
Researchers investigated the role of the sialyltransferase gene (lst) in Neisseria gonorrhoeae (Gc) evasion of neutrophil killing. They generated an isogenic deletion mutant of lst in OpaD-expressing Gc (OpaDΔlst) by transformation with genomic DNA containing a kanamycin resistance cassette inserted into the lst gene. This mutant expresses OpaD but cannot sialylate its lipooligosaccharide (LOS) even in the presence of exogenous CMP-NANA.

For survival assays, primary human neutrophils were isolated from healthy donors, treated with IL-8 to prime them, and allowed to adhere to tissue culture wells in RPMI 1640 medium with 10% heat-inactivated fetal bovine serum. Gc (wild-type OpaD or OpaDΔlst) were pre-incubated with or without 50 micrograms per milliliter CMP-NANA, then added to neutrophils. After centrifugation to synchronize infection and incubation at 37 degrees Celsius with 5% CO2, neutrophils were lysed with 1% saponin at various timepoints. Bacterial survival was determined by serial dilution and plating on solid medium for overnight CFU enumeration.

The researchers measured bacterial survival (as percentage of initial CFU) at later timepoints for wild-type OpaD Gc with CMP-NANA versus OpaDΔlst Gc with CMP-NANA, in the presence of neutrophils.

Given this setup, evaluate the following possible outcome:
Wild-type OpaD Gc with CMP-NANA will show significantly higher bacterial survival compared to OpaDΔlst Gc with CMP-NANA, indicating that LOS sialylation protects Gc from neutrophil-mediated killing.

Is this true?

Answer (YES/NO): NO